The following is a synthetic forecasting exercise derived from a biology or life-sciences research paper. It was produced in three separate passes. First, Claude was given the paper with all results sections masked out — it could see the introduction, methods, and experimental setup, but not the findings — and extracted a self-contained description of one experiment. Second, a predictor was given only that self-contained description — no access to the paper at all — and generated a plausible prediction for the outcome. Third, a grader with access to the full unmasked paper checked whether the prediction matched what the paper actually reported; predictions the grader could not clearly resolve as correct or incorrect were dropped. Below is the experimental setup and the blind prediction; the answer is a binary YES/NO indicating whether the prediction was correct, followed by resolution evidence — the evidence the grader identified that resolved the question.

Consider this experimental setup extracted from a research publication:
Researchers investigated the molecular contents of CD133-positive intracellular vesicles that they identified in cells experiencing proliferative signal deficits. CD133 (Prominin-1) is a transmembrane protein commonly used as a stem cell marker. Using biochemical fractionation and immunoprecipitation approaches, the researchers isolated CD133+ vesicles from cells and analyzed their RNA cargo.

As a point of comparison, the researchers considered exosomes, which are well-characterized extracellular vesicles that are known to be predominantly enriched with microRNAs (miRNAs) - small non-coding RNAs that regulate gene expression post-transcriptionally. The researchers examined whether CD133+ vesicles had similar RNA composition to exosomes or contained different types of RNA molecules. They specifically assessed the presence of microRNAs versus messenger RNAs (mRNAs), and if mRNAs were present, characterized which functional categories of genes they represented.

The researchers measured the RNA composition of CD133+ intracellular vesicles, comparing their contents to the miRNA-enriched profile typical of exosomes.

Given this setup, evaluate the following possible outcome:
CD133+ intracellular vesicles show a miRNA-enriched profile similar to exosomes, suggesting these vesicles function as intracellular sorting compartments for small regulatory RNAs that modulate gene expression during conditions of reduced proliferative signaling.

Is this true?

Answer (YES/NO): NO